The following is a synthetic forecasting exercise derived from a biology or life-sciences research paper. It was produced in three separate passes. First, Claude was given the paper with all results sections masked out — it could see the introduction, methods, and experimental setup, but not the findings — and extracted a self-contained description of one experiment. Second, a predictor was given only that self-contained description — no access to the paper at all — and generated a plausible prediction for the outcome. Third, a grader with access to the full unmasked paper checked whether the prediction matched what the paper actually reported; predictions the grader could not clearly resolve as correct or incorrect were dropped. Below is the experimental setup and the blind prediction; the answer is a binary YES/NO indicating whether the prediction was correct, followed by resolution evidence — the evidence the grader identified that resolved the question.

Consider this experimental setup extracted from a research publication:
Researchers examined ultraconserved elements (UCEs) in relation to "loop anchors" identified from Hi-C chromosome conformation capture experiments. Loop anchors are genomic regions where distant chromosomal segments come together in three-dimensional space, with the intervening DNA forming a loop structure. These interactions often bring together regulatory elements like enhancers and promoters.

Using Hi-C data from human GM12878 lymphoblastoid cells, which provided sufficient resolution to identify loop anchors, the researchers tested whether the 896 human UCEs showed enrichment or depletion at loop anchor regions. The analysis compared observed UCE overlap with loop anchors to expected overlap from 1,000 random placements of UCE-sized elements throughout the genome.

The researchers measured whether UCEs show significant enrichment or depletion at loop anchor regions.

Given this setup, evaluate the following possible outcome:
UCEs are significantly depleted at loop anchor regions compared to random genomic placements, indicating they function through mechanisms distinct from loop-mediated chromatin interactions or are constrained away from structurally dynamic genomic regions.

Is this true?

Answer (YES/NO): NO